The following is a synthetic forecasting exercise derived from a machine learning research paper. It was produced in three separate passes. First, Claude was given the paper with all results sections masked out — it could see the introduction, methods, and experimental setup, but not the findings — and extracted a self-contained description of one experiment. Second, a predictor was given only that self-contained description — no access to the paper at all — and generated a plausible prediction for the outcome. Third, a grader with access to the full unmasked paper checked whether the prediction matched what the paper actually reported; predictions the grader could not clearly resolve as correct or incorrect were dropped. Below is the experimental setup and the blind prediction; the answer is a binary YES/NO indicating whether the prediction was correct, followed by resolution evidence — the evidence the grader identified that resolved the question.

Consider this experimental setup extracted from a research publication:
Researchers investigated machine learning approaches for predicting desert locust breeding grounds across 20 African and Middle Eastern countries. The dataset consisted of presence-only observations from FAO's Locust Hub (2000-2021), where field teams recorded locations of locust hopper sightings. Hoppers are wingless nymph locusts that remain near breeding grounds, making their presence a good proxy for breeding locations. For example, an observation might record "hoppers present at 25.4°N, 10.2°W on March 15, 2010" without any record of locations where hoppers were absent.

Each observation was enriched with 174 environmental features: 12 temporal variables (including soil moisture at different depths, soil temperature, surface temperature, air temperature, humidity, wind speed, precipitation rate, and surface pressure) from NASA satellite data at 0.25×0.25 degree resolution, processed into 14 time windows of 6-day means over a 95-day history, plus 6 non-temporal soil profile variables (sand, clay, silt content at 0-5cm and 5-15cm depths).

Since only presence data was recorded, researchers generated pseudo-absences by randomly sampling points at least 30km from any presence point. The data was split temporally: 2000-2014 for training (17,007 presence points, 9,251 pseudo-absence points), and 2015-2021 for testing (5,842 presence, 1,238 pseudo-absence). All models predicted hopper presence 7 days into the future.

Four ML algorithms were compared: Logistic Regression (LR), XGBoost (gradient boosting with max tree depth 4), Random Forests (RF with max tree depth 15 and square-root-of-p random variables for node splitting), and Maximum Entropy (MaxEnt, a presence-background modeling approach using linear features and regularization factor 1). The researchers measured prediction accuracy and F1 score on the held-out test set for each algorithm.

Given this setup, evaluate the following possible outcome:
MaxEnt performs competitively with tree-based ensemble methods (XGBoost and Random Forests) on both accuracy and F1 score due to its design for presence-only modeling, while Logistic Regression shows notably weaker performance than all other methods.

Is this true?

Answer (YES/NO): NO